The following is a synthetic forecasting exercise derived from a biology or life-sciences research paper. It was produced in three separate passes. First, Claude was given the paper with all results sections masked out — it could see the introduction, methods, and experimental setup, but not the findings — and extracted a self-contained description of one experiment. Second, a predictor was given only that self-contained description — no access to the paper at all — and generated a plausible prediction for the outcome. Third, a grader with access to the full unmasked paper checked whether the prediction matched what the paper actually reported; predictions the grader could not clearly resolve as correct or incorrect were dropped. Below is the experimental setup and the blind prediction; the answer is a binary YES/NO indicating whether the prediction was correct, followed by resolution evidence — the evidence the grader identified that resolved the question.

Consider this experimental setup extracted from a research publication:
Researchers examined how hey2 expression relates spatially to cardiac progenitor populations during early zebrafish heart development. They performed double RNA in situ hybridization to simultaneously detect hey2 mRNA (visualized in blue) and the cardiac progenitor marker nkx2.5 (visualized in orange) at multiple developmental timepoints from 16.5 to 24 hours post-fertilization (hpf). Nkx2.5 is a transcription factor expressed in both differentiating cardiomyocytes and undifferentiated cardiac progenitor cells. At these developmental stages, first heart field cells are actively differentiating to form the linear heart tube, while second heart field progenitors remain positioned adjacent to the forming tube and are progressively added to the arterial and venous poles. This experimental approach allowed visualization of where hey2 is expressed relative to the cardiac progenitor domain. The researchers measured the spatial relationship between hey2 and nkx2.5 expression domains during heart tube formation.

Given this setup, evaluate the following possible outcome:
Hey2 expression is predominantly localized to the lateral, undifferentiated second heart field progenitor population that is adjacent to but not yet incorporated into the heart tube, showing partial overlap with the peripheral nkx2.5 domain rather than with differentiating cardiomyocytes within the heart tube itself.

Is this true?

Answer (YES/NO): NO